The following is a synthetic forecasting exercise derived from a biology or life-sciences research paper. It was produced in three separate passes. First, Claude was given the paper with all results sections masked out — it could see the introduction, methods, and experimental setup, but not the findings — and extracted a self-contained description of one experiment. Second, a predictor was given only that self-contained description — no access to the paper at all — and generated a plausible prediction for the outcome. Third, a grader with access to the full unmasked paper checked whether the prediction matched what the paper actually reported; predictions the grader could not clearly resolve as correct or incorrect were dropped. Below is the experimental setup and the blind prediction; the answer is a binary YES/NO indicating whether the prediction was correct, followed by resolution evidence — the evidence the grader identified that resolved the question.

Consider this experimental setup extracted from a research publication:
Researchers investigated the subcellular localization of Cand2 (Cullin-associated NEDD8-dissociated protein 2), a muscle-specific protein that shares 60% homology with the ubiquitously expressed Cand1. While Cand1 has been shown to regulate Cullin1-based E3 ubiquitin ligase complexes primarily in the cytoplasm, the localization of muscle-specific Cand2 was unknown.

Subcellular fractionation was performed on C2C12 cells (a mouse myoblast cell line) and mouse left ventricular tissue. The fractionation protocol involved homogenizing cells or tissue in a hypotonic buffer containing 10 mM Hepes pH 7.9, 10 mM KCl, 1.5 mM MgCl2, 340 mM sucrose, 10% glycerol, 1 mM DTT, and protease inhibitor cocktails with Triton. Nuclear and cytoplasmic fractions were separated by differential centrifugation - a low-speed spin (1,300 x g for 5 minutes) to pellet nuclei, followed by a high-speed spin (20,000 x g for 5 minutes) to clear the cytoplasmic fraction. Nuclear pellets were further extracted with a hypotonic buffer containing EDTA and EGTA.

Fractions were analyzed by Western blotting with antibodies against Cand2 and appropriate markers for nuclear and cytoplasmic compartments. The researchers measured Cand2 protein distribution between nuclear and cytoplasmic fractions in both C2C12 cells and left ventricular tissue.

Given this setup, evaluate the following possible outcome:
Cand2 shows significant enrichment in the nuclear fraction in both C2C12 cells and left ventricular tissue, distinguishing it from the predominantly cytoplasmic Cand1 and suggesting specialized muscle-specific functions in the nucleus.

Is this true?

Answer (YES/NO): NO